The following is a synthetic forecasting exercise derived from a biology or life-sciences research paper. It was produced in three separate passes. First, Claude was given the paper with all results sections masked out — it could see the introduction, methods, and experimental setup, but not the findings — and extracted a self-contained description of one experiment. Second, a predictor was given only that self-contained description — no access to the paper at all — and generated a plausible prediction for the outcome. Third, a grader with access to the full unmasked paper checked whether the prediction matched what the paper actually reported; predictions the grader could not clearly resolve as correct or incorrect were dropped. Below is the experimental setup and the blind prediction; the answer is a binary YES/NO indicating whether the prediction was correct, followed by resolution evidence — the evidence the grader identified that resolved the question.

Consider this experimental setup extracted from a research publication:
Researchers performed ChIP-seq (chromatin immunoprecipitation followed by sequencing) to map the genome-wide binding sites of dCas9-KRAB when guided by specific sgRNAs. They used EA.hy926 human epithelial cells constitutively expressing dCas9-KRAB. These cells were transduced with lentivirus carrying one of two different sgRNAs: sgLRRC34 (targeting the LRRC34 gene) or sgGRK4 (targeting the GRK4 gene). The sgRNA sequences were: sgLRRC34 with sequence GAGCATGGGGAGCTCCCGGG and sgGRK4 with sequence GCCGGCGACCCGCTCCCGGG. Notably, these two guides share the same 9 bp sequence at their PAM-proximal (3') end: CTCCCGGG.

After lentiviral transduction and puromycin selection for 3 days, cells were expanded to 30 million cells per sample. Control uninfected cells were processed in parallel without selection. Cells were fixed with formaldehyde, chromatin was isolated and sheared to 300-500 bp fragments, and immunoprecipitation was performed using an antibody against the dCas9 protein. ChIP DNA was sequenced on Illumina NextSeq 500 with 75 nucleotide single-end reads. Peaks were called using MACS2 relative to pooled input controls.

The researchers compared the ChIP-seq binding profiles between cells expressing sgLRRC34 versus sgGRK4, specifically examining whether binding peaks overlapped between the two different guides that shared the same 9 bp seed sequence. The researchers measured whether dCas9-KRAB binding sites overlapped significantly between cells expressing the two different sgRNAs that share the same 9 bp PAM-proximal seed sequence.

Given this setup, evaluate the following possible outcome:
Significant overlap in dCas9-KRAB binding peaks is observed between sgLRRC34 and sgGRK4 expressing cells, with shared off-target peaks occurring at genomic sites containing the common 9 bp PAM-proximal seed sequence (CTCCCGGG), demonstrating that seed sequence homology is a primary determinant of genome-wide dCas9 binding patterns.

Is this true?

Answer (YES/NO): NO